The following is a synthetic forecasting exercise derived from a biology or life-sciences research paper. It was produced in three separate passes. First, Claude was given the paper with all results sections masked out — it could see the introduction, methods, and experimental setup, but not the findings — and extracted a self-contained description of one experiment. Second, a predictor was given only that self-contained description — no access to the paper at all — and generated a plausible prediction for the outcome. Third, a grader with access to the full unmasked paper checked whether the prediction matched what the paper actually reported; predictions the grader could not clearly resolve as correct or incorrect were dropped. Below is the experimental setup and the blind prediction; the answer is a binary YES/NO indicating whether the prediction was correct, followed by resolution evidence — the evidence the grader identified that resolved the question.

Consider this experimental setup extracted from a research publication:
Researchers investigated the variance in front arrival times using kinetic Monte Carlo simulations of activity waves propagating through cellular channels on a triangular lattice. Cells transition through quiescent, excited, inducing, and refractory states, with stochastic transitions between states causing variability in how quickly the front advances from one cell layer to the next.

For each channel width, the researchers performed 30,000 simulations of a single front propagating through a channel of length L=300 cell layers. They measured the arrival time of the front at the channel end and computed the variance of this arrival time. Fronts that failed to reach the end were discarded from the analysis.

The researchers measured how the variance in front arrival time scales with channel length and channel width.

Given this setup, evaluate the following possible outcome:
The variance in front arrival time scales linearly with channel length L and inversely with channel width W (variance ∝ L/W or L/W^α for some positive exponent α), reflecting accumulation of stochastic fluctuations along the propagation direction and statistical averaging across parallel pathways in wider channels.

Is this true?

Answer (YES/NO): NO